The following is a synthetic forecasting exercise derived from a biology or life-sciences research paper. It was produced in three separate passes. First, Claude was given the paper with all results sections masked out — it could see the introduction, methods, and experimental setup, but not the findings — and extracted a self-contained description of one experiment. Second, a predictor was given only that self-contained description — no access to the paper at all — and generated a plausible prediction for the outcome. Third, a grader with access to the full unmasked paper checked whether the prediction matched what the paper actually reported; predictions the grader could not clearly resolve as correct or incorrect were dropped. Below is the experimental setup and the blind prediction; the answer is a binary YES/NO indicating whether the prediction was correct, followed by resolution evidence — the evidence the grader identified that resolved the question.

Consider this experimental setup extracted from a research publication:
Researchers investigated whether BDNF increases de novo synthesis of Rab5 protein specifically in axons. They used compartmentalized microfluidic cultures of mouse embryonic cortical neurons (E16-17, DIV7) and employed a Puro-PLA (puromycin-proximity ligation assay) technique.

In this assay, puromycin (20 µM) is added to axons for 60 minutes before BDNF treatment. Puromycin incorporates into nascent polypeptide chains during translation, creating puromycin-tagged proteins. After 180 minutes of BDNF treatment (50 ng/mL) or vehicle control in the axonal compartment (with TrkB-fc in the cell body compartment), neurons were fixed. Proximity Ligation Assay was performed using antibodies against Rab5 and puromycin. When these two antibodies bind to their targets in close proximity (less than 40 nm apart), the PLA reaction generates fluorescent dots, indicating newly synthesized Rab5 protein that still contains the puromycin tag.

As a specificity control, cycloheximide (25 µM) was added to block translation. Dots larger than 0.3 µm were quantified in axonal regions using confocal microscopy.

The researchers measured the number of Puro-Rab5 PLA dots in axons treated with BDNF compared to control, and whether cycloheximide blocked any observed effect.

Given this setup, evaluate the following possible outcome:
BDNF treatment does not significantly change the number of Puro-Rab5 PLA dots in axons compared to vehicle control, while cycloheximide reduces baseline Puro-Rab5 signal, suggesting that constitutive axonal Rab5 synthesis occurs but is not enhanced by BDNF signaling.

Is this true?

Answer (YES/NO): NO